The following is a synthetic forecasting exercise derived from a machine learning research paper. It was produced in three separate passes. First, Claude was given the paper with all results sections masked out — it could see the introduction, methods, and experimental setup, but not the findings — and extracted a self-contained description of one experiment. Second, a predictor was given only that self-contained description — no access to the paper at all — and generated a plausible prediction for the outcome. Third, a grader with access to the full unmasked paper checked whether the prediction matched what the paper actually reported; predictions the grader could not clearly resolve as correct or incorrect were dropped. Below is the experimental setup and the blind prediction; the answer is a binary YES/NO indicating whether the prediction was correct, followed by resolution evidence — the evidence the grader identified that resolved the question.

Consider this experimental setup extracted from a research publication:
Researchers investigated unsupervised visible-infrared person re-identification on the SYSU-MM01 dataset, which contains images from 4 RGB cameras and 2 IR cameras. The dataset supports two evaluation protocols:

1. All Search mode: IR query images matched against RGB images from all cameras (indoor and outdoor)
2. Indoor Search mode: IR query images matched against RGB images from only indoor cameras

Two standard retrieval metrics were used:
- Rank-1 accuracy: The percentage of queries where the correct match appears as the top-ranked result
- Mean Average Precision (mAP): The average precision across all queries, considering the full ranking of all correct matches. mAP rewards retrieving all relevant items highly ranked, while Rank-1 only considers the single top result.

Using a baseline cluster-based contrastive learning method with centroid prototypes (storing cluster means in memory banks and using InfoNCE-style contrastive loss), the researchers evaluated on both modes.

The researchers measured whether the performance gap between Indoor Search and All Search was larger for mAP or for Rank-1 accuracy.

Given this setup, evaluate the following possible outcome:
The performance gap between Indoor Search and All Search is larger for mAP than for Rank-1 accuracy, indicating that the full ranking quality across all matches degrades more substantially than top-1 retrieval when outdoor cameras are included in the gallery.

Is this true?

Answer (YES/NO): YES